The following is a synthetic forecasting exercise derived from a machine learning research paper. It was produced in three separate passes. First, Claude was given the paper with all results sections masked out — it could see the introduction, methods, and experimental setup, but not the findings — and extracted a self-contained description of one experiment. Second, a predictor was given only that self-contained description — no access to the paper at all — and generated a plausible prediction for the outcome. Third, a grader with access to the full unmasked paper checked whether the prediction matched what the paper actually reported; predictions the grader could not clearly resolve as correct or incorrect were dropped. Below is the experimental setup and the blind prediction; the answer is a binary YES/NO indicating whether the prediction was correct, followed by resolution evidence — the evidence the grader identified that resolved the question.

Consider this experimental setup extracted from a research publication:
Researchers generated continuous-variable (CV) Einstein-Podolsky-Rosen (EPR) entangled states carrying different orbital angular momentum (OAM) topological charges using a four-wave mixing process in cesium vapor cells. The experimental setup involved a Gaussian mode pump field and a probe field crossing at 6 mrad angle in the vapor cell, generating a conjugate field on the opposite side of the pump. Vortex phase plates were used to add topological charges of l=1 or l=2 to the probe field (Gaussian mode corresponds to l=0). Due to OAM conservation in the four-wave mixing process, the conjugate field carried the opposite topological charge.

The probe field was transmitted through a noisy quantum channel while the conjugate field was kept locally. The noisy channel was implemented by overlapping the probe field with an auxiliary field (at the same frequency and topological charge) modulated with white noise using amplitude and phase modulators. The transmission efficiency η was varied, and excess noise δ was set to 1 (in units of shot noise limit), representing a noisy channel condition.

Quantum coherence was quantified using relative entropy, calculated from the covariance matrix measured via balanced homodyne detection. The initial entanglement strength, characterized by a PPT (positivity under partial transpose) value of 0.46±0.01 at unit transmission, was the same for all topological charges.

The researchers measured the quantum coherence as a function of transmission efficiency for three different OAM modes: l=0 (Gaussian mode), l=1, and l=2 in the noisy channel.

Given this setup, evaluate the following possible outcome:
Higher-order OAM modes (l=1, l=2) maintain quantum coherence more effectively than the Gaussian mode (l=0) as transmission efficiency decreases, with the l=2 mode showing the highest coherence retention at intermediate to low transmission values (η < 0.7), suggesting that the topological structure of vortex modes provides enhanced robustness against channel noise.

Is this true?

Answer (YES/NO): NO